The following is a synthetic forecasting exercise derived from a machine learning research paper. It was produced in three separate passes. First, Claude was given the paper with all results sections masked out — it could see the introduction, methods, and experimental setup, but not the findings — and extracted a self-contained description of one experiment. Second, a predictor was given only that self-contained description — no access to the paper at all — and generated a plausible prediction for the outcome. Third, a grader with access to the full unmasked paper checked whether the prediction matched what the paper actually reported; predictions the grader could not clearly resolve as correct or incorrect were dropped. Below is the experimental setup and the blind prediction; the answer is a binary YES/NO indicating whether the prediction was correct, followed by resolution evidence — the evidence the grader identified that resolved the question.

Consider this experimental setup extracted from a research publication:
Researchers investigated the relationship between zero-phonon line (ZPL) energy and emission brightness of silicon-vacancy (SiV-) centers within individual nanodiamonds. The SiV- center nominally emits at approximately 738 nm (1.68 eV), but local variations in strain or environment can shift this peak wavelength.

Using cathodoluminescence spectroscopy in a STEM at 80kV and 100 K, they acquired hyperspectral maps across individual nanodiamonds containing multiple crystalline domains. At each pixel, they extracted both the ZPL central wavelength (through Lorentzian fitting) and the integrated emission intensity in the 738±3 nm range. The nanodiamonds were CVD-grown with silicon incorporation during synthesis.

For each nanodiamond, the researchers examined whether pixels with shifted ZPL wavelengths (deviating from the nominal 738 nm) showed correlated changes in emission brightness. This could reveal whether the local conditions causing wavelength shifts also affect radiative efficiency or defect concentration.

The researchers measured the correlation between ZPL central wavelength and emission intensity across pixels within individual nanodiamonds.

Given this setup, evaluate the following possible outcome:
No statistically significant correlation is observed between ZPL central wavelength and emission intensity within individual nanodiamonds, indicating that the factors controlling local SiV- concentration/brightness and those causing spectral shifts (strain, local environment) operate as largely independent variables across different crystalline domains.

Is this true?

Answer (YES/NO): NO